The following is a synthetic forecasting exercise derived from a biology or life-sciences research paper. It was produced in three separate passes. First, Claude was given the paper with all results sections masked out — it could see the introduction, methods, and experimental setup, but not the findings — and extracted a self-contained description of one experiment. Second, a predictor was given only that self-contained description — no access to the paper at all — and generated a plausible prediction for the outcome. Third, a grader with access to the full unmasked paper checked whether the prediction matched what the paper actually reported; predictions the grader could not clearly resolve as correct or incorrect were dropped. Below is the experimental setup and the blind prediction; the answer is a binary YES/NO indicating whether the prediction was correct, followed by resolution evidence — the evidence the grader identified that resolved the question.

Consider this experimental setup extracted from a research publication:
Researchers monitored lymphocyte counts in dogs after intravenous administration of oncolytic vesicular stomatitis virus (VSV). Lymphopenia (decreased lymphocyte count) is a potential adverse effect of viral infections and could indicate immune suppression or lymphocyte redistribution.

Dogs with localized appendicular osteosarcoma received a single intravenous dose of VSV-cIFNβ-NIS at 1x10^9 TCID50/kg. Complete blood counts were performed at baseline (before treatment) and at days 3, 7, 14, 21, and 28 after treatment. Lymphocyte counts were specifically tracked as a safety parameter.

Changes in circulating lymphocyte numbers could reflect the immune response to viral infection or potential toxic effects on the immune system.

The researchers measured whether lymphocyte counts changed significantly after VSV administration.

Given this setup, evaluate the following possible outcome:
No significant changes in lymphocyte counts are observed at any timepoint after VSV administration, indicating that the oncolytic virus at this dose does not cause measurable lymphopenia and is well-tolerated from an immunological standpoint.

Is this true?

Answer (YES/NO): NO